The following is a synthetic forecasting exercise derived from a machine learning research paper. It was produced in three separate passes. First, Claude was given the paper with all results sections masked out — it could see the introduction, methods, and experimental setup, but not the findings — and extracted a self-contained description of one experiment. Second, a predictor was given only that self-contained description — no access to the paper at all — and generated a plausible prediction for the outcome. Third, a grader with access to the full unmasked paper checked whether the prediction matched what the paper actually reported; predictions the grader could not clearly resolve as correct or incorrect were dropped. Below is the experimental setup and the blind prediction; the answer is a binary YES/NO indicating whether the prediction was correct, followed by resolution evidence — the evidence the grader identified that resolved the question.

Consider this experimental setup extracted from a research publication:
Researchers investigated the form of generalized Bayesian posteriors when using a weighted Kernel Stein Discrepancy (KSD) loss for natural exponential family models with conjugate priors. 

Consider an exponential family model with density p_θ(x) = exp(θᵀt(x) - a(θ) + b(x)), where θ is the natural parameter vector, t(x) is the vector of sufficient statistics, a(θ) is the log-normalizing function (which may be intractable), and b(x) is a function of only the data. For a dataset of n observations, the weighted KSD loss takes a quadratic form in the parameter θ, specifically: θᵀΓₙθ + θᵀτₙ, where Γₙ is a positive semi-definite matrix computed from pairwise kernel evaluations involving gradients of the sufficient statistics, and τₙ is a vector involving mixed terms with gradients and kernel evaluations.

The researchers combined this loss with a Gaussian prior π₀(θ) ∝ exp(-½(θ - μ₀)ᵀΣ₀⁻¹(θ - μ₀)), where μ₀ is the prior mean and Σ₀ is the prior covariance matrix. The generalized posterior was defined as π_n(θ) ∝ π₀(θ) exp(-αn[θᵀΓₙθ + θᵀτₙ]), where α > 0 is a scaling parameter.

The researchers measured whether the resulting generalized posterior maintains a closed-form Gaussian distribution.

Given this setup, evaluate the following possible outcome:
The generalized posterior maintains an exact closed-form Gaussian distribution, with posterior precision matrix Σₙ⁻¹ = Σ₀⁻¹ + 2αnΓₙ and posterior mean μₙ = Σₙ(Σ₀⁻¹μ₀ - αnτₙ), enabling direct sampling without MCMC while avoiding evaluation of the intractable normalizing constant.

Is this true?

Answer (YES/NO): NO